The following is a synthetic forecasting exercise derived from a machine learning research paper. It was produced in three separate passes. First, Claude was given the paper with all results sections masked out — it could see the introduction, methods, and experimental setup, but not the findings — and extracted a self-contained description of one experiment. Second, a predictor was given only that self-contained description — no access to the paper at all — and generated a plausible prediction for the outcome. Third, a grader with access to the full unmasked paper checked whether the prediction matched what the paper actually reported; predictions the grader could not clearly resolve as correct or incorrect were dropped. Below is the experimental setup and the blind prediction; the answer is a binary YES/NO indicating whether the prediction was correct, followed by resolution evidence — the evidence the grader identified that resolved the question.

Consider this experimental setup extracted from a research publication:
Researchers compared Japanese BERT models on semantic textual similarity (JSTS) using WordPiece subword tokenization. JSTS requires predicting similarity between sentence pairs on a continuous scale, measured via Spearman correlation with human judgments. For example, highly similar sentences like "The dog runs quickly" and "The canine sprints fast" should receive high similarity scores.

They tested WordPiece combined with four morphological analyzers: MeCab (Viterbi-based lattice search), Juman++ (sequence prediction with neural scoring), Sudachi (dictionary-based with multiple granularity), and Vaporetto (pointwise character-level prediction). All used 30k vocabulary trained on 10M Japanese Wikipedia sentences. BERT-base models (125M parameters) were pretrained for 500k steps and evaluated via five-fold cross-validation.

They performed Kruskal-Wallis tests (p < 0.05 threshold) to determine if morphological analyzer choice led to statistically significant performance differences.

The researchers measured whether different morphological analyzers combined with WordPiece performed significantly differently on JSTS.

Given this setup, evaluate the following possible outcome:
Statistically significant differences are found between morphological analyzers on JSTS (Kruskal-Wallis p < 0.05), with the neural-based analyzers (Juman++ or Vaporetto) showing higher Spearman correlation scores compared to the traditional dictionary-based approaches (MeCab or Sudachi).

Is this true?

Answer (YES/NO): NO